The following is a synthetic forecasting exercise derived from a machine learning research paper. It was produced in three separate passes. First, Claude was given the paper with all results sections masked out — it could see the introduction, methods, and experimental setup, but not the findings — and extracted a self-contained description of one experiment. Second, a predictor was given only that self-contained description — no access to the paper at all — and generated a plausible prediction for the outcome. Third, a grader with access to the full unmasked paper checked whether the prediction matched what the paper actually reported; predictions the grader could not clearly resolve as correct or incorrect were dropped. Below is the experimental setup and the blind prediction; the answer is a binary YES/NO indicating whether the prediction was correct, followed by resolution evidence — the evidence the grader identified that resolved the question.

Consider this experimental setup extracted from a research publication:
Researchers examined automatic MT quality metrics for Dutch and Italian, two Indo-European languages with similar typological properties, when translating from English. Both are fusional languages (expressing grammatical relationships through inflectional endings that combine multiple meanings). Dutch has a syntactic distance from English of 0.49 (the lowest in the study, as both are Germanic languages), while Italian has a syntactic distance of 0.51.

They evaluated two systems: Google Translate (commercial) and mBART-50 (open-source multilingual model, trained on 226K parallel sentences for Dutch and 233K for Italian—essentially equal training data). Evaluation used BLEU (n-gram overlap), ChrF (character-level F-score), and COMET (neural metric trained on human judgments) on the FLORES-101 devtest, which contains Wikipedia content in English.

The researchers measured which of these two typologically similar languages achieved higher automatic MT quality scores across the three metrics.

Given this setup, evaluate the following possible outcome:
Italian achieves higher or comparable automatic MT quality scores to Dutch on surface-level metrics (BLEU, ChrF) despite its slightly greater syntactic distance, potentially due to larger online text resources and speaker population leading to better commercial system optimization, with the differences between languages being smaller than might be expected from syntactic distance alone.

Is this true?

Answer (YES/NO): YES